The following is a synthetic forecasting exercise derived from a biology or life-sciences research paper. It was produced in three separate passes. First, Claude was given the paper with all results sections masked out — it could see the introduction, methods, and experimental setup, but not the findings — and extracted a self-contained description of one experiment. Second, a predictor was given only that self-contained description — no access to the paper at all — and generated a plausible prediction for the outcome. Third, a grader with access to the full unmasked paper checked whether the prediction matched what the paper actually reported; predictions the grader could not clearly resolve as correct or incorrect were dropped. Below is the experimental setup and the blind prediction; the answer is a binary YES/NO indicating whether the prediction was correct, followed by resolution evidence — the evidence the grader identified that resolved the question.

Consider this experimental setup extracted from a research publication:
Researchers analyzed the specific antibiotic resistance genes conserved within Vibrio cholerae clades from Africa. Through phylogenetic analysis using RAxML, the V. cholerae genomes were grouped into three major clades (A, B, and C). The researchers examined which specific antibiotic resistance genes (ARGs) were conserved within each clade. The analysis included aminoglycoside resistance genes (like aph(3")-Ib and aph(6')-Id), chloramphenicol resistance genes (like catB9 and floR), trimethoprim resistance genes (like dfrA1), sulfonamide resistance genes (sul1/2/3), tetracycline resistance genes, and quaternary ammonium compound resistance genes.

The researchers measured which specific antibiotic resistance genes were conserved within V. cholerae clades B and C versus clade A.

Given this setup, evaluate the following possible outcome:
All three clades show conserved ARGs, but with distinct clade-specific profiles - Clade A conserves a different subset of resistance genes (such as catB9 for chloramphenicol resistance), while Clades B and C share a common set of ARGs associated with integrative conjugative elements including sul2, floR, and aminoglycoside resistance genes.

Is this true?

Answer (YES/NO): NO